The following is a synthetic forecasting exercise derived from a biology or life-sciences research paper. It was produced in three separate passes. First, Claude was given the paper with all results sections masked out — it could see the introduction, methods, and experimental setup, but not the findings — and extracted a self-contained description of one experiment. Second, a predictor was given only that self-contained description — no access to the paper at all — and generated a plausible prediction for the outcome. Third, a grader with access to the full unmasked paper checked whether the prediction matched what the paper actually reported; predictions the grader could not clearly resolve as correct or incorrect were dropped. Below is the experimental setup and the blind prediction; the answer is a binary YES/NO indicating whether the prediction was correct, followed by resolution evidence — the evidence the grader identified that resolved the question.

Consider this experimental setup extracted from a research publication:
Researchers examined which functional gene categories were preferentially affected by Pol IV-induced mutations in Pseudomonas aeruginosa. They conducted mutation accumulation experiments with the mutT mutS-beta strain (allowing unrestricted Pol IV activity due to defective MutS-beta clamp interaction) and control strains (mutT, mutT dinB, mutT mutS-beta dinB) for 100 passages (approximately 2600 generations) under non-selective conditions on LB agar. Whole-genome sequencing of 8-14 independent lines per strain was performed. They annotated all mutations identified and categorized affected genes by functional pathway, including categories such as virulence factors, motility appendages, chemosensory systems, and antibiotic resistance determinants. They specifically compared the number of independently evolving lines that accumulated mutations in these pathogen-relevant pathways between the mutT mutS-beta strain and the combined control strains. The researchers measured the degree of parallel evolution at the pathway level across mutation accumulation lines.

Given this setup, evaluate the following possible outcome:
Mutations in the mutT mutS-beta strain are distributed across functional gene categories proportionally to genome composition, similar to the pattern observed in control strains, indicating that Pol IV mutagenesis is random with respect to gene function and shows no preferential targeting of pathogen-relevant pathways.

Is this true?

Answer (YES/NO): NO